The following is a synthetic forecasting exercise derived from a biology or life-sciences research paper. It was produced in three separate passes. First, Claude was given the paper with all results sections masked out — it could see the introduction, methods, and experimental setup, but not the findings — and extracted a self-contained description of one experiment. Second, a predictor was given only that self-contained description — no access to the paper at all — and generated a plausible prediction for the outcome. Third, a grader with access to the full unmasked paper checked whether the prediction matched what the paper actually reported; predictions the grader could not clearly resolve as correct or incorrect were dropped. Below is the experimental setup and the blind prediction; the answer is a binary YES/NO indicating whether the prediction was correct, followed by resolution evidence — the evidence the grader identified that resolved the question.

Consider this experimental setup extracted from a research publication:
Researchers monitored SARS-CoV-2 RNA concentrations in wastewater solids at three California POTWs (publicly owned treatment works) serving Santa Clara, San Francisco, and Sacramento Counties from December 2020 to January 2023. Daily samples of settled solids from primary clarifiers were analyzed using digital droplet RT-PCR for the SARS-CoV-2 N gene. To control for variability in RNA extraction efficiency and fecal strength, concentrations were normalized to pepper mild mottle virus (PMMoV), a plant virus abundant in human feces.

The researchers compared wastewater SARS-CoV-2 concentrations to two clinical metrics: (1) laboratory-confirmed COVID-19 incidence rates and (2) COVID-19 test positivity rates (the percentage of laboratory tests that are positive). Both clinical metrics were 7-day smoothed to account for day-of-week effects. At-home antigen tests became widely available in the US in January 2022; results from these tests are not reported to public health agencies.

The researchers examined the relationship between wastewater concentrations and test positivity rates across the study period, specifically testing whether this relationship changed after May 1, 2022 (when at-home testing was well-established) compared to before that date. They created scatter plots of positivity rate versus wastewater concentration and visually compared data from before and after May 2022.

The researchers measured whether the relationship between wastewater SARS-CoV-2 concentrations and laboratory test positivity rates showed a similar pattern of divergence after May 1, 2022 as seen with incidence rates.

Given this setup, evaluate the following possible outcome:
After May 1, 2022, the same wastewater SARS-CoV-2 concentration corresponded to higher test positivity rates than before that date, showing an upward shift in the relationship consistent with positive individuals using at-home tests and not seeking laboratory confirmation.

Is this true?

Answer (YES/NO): NO